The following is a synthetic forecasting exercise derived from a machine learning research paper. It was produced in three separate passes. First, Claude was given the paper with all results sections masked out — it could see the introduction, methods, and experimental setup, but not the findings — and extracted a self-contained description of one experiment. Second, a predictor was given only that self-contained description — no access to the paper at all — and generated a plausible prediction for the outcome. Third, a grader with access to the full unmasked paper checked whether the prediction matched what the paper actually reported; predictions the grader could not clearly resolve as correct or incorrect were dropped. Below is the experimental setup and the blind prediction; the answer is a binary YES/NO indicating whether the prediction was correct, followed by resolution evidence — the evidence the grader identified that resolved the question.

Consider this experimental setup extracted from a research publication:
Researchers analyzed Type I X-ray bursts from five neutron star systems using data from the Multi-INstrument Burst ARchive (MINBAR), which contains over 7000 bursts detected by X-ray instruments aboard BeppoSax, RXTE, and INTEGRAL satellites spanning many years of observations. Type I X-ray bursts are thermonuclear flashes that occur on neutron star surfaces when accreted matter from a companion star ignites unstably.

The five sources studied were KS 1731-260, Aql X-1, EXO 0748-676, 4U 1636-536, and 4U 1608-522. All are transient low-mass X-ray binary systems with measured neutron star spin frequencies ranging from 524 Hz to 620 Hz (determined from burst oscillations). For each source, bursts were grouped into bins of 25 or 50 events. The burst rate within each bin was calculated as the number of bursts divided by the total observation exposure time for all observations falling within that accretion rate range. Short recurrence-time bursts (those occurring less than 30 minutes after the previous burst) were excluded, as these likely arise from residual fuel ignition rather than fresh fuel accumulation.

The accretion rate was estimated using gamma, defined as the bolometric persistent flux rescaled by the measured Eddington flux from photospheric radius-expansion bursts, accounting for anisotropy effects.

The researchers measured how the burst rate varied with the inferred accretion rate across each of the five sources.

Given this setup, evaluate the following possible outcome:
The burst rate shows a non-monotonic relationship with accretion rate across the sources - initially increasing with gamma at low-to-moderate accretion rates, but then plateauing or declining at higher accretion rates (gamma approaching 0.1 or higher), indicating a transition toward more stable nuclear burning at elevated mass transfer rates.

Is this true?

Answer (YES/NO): YES